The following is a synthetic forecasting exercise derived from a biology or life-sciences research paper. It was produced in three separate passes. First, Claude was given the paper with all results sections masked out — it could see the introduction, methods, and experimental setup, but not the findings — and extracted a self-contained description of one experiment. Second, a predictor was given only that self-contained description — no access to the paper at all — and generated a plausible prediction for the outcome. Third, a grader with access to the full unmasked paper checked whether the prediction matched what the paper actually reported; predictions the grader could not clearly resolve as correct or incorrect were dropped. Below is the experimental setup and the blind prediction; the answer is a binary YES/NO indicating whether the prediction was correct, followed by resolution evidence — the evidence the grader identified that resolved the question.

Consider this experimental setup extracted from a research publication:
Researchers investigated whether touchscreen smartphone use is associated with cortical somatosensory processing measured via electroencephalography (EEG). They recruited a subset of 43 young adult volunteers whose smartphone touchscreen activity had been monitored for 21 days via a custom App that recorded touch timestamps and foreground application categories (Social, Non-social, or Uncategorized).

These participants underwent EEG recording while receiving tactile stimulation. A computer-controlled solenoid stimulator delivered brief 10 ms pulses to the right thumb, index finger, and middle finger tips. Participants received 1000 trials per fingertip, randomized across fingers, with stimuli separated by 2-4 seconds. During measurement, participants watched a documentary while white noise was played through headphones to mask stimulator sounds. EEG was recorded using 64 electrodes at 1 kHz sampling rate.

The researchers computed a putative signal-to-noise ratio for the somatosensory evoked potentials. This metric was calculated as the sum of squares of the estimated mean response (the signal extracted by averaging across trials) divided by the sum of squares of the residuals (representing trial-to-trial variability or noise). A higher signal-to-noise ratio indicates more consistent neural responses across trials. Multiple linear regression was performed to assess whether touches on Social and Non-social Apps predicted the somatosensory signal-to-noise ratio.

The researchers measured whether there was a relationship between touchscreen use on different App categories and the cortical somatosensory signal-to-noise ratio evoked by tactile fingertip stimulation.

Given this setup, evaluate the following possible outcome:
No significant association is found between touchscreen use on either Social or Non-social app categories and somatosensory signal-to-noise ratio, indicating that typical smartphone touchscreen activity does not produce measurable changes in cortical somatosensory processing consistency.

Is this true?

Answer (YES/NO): NO